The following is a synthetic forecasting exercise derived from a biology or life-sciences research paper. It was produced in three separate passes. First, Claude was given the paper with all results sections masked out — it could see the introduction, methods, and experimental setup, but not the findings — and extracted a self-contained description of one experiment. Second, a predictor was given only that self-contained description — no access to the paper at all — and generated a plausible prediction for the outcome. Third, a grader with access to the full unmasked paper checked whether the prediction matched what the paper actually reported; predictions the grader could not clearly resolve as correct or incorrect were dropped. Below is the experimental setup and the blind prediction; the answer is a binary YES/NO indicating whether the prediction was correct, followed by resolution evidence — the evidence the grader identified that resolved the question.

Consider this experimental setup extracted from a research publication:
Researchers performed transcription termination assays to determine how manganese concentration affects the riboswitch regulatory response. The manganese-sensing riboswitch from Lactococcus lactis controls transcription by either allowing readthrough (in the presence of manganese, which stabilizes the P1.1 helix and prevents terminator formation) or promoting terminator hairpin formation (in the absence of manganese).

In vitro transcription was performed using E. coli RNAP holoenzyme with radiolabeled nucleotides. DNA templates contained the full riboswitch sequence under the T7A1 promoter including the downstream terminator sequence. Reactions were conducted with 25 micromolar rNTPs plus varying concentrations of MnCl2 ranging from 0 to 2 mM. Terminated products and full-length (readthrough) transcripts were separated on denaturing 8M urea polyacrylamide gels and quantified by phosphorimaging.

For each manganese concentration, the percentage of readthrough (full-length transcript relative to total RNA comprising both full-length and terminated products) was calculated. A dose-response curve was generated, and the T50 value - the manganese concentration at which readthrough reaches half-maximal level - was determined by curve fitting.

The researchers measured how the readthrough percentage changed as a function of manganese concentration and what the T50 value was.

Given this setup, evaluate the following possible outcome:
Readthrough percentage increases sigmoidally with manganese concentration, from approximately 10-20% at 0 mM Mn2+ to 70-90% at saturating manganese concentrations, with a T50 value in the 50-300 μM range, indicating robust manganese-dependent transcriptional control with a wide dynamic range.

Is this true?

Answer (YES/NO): NO